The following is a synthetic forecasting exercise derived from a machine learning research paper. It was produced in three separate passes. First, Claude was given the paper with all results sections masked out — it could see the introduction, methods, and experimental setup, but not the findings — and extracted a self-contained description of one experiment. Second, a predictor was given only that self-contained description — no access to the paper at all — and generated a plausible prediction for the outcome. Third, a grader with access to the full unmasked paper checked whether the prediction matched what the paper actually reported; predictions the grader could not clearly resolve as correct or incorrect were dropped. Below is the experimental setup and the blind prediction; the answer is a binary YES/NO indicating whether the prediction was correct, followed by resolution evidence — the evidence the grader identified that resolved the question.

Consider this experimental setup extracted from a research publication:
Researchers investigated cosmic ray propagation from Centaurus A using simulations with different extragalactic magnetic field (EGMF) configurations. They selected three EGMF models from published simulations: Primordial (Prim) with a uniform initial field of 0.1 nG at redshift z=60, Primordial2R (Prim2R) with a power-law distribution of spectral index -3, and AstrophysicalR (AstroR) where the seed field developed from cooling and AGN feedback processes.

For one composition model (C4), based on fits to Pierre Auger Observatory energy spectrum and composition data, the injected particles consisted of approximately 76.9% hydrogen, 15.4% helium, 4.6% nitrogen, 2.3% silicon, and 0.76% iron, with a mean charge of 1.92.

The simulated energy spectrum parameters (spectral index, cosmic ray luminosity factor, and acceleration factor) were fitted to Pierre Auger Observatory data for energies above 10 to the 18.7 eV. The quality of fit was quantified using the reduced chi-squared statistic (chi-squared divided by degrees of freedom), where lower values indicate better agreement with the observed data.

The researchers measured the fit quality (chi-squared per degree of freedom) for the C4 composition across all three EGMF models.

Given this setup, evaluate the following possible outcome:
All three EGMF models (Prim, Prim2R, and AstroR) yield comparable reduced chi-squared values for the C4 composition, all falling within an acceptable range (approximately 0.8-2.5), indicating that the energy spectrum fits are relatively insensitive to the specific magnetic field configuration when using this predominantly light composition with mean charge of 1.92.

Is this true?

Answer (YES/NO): NO